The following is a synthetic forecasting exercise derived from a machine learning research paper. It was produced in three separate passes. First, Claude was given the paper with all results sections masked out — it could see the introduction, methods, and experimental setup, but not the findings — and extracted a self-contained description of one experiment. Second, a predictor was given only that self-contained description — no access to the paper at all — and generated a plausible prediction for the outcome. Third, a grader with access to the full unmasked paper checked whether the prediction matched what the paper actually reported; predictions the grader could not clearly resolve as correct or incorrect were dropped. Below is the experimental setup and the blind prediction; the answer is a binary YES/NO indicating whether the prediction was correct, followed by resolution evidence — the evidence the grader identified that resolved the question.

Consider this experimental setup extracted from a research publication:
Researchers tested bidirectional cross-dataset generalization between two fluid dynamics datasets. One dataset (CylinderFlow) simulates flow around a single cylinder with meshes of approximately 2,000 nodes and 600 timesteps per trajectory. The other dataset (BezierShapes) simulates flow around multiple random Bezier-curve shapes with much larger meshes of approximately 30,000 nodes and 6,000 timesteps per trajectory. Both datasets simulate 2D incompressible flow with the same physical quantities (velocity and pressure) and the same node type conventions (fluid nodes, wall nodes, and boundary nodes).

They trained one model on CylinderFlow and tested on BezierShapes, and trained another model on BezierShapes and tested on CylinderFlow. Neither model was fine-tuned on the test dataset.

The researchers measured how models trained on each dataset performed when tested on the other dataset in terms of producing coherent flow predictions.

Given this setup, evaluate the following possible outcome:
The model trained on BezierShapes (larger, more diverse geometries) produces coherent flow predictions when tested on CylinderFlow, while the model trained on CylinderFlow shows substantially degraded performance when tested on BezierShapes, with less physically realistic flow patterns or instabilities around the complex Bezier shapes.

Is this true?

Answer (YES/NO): NO